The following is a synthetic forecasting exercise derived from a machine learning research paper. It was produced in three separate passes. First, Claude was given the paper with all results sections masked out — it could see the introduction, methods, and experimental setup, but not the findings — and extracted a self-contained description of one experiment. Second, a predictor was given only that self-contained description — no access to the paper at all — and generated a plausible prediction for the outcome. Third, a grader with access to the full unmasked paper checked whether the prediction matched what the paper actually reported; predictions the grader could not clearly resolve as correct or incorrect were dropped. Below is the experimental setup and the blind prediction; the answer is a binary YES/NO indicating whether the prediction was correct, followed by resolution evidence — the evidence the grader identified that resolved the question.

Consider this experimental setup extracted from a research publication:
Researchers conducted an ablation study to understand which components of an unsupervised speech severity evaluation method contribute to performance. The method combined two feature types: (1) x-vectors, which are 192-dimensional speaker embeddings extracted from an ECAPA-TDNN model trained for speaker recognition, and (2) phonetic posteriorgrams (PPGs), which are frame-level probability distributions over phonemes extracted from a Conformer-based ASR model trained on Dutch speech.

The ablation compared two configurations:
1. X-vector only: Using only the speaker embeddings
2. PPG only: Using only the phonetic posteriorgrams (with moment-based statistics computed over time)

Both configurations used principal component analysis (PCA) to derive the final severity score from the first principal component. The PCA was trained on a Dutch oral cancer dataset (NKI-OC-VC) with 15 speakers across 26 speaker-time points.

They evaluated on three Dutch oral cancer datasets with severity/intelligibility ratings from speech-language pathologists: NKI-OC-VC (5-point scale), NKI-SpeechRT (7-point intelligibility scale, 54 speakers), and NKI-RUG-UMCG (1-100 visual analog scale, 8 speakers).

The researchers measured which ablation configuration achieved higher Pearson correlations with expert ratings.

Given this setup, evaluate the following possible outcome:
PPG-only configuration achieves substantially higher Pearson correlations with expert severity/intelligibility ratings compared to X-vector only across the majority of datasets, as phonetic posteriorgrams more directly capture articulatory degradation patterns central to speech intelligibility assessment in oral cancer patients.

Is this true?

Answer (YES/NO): YES